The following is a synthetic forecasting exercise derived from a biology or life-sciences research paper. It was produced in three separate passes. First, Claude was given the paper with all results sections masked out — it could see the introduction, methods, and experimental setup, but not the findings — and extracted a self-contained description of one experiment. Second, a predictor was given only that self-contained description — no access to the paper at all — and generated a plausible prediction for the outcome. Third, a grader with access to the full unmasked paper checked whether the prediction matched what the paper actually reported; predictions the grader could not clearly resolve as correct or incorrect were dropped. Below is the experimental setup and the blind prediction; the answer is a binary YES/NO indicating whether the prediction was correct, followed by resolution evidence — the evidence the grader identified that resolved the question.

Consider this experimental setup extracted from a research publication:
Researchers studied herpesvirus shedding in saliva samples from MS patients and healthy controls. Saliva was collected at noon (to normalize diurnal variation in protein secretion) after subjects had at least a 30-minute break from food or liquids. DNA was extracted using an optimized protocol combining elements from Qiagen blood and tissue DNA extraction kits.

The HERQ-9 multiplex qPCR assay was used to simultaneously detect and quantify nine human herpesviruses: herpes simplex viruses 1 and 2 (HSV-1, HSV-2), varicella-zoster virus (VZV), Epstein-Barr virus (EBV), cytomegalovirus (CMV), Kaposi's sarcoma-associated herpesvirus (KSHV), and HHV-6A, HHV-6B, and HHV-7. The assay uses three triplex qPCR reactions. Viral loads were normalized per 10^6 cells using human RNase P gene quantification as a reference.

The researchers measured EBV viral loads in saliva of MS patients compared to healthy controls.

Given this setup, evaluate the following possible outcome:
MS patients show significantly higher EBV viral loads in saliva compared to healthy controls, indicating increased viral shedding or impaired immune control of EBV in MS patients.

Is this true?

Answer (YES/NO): YES